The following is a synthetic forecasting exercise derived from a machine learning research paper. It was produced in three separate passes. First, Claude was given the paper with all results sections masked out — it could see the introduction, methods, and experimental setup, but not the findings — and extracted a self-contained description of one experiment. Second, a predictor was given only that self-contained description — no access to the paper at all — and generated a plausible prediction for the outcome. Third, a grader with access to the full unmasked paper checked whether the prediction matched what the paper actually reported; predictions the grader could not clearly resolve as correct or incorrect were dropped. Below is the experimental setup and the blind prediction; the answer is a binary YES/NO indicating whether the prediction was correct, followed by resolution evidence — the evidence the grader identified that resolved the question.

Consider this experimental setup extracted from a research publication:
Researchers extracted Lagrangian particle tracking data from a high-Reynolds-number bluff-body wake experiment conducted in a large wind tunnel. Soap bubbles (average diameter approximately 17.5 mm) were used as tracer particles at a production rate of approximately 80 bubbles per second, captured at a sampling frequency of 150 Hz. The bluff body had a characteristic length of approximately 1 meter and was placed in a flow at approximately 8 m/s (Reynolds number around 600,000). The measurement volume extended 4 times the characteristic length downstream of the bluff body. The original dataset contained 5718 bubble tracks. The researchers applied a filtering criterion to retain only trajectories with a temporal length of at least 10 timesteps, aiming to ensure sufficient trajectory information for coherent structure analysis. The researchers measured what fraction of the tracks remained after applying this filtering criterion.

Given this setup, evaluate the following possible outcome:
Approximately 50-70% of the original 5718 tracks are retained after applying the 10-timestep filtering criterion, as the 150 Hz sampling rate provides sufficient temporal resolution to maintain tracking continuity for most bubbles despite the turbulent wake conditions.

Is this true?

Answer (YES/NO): NO